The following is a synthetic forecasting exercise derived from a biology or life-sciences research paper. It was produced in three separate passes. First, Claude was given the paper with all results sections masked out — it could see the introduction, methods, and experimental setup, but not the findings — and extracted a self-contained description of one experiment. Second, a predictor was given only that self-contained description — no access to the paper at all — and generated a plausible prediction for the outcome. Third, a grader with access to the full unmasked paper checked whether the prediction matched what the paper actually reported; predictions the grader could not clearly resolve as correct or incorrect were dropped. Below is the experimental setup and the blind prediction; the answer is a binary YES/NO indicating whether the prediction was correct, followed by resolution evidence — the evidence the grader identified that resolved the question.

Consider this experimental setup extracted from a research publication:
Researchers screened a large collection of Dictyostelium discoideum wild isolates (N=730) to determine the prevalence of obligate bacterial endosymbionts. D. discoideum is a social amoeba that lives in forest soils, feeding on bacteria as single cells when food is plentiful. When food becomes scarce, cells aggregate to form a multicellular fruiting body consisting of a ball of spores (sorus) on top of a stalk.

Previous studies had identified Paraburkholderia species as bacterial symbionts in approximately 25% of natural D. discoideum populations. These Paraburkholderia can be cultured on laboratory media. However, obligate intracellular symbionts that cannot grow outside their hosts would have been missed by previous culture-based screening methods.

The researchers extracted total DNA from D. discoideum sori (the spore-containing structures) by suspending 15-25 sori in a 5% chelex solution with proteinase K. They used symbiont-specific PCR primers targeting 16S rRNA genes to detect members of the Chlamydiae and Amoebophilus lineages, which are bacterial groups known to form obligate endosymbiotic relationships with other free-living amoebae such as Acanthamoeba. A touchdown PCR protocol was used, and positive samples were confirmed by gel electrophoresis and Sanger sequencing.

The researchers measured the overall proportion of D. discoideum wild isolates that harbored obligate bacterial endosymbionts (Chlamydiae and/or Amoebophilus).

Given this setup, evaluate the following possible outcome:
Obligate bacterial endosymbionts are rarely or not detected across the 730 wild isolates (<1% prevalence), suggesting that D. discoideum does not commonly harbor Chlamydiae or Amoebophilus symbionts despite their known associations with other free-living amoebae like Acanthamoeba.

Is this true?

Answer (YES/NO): NO